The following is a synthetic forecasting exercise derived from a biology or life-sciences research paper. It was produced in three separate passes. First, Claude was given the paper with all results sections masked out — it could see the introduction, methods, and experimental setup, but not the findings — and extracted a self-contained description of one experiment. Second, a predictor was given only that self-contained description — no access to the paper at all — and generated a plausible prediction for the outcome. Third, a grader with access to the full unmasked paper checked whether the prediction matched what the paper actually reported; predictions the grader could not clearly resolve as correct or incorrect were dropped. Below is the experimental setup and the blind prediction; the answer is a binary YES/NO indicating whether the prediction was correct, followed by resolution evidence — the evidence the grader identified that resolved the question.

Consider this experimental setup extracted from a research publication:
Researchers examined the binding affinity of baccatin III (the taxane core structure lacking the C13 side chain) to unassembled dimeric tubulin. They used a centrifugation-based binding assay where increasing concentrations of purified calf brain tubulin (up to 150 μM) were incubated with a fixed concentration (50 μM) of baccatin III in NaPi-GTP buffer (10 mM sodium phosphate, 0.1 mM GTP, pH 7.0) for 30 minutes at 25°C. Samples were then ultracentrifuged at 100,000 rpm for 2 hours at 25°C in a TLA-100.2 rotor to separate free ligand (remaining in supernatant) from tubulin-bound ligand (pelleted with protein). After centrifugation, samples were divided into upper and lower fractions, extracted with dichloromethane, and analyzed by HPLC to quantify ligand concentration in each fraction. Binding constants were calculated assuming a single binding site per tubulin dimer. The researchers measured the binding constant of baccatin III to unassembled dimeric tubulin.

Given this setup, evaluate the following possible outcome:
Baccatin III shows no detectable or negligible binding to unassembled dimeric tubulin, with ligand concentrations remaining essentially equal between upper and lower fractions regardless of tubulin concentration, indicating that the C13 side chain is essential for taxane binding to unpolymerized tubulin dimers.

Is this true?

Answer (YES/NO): NO